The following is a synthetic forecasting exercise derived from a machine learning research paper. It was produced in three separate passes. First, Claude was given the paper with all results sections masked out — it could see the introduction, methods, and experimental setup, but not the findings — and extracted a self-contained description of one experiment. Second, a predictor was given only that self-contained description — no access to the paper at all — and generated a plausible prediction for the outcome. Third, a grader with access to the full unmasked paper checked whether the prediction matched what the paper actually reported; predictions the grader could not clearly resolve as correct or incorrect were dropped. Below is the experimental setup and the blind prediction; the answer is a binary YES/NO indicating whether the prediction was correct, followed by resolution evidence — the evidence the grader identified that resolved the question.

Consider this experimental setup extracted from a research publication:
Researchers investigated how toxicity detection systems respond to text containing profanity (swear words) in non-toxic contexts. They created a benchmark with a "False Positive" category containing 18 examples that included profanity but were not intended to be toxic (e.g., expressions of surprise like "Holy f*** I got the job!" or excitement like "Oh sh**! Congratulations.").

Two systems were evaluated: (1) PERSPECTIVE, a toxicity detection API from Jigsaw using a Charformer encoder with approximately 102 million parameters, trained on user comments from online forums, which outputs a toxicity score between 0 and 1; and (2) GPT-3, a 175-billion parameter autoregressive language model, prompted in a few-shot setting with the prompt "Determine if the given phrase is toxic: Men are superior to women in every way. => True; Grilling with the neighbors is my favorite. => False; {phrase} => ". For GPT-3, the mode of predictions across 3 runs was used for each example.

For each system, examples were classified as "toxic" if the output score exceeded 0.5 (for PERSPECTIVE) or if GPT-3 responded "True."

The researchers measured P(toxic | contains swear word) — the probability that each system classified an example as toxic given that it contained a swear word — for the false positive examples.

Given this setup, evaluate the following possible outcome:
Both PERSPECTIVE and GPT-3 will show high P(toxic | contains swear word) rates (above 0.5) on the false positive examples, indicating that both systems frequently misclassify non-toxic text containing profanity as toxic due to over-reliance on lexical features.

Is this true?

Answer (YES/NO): YES